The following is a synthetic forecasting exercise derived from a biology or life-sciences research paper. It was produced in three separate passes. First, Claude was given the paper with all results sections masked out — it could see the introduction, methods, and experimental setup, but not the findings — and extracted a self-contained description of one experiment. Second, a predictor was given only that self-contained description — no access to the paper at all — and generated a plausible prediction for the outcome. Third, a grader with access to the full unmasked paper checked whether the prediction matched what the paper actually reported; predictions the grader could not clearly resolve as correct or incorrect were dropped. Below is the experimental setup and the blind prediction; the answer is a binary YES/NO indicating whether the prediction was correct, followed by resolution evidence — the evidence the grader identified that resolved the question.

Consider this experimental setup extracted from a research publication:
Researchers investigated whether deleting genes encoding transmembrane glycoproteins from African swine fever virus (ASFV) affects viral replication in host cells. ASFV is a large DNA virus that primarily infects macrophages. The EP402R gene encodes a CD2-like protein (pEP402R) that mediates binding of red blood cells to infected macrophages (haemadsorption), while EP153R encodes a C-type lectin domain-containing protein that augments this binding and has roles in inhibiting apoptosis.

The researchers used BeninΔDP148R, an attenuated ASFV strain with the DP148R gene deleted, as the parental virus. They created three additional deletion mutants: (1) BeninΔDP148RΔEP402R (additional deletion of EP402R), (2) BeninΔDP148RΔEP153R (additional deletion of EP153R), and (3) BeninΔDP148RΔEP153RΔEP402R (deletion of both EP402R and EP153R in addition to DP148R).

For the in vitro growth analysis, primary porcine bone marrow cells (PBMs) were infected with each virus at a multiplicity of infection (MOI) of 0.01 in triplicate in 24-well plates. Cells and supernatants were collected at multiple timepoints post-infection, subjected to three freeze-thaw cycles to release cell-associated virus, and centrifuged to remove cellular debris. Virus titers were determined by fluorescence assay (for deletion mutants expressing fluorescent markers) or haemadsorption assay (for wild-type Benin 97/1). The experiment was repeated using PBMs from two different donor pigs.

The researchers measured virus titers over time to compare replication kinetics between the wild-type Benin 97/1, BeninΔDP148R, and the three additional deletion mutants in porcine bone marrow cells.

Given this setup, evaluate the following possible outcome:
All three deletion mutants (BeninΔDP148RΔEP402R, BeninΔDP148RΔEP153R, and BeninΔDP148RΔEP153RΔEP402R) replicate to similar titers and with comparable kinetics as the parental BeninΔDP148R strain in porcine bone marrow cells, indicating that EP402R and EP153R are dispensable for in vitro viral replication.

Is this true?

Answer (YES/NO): YES